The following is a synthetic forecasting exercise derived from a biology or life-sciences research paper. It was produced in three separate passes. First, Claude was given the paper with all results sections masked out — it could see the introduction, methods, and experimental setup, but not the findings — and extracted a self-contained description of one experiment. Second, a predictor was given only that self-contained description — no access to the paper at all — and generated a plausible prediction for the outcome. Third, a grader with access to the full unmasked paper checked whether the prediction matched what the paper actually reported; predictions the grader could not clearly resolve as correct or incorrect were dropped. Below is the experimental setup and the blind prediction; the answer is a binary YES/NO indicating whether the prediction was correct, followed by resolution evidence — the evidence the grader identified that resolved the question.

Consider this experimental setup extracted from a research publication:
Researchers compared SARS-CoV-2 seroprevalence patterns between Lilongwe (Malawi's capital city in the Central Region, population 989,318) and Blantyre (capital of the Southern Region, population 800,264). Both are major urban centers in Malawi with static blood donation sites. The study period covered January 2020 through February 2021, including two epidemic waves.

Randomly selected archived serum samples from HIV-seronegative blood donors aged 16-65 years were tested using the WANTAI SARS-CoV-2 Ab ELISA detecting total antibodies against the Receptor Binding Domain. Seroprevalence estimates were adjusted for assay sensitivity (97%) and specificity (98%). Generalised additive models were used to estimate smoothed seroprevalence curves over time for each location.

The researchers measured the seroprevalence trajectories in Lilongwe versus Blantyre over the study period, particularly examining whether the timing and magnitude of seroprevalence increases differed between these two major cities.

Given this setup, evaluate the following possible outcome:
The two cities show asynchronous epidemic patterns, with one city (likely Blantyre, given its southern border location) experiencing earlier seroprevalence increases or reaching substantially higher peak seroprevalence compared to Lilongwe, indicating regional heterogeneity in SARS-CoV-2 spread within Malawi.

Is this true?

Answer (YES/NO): NO